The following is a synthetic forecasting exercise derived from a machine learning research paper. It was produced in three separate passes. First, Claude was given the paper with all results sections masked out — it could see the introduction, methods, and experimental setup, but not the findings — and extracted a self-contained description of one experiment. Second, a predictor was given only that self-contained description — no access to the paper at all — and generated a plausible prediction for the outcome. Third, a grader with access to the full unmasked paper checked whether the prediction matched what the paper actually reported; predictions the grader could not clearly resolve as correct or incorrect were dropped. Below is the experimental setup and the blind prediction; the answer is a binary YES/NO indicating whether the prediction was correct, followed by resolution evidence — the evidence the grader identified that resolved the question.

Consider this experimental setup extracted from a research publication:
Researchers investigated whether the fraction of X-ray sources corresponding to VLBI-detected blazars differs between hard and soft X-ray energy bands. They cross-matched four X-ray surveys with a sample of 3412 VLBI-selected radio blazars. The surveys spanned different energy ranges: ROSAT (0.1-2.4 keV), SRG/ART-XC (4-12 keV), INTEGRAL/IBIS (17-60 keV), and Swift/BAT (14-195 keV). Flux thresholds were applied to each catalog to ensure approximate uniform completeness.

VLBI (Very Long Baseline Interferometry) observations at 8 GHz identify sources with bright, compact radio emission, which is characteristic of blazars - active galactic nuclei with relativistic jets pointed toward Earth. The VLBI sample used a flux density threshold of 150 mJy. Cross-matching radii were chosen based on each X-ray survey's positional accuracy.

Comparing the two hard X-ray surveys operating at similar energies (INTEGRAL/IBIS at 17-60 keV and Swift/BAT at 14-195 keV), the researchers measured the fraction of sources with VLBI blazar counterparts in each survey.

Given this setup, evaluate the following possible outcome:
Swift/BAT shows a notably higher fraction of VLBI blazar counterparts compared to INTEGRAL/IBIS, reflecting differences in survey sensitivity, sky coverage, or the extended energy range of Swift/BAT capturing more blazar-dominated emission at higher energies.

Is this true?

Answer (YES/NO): NO